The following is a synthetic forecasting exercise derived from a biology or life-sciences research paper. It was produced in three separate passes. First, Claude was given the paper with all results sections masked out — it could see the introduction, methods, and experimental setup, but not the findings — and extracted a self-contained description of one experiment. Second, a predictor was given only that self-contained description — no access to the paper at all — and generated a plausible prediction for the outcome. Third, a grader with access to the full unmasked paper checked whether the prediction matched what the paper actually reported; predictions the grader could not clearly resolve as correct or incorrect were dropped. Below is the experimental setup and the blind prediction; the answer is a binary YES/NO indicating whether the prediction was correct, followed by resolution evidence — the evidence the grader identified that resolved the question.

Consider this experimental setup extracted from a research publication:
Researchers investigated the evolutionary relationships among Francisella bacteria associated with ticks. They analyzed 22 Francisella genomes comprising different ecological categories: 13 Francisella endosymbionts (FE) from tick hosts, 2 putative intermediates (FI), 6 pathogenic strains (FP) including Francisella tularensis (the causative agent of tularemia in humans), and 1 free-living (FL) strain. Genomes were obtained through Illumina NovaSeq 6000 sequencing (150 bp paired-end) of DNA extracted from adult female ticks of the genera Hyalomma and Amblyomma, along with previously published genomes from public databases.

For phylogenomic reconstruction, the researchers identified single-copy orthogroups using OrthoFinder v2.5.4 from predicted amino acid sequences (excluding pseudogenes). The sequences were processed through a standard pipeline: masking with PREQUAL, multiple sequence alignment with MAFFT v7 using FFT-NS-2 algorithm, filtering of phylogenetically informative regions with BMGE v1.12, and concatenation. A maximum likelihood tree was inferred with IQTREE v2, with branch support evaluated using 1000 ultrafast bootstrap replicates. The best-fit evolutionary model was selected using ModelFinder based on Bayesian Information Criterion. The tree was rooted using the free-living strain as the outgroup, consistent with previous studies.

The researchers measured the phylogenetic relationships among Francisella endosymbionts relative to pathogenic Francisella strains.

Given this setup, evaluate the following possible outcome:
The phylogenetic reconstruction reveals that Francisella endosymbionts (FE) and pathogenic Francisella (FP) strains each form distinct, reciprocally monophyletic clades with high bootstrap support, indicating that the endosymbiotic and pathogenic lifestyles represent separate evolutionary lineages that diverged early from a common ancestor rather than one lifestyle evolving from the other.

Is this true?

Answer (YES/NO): NO